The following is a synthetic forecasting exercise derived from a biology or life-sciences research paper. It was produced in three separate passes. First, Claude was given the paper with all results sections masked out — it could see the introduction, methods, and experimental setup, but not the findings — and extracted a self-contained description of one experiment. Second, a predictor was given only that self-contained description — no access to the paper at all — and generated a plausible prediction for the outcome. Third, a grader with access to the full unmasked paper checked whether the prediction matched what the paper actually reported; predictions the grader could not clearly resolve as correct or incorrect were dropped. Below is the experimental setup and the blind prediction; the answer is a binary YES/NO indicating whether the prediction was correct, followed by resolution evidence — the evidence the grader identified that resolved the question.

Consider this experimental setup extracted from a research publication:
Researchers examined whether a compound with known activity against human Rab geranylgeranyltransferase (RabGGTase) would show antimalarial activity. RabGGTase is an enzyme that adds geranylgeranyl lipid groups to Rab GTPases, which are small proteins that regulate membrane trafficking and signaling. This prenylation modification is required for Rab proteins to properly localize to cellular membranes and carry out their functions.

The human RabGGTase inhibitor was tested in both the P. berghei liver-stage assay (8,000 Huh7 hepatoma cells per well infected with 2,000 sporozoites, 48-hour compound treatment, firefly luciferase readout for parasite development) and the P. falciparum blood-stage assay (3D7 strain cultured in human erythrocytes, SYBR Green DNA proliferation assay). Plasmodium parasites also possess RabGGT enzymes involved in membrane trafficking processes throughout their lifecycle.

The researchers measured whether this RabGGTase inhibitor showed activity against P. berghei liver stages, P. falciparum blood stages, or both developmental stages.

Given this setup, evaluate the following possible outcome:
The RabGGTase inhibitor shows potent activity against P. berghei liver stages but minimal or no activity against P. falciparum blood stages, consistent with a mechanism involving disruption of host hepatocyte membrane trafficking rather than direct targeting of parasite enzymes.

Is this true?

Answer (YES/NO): NO